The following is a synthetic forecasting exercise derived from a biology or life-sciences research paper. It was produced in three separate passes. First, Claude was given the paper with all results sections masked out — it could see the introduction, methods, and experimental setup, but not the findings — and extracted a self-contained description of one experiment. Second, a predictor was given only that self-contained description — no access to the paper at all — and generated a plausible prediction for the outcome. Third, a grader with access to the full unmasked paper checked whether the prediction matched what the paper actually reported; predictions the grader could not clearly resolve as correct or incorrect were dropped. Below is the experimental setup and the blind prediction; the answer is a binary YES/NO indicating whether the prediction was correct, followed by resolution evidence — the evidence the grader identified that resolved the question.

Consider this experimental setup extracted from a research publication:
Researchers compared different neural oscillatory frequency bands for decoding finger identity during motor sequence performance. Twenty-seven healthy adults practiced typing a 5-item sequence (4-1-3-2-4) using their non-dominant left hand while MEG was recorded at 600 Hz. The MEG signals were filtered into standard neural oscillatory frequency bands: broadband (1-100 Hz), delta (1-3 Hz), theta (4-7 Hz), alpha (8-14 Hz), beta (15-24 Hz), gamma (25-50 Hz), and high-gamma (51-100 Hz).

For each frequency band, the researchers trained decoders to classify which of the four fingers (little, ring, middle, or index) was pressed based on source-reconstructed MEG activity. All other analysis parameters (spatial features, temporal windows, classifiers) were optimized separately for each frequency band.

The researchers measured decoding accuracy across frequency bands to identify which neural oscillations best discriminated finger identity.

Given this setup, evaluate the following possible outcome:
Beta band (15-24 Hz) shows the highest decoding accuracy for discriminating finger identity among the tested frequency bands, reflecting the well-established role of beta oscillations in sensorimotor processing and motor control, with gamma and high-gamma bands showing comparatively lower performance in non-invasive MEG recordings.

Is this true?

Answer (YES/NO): NO